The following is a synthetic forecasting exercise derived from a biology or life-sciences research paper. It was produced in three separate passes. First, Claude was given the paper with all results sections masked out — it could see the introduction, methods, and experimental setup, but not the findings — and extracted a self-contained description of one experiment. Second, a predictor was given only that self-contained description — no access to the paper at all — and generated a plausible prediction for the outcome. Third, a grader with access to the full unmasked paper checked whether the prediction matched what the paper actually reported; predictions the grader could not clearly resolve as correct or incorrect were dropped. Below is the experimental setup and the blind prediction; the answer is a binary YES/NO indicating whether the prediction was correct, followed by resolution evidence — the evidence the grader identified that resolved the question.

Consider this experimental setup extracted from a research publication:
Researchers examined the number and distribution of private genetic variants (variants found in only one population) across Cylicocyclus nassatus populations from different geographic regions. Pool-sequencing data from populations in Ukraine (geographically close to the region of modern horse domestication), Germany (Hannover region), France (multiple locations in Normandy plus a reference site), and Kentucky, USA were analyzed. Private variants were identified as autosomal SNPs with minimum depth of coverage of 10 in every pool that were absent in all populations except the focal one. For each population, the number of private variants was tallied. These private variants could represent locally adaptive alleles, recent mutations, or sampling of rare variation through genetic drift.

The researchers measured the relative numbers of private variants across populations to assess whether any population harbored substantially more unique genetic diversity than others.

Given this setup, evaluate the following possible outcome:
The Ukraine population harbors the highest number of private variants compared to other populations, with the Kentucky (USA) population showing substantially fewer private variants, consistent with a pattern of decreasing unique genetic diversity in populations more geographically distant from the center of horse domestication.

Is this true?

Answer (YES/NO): NO